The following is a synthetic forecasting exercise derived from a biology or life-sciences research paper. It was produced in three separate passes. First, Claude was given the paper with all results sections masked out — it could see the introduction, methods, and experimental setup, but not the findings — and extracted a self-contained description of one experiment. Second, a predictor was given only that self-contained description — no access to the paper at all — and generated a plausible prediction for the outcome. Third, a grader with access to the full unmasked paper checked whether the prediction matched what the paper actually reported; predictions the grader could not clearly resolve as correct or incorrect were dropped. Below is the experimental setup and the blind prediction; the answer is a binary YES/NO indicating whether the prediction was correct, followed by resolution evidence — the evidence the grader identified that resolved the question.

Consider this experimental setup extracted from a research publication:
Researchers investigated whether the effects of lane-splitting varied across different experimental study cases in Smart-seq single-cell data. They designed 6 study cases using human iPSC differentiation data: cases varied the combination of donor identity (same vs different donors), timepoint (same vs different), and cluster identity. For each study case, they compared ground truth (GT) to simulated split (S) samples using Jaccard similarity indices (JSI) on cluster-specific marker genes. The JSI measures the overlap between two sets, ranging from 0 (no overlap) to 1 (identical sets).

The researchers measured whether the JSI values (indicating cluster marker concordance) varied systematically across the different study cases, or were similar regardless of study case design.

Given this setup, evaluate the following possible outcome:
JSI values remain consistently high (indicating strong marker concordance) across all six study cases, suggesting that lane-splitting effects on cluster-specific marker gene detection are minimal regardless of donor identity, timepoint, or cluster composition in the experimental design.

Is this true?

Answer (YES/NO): NO